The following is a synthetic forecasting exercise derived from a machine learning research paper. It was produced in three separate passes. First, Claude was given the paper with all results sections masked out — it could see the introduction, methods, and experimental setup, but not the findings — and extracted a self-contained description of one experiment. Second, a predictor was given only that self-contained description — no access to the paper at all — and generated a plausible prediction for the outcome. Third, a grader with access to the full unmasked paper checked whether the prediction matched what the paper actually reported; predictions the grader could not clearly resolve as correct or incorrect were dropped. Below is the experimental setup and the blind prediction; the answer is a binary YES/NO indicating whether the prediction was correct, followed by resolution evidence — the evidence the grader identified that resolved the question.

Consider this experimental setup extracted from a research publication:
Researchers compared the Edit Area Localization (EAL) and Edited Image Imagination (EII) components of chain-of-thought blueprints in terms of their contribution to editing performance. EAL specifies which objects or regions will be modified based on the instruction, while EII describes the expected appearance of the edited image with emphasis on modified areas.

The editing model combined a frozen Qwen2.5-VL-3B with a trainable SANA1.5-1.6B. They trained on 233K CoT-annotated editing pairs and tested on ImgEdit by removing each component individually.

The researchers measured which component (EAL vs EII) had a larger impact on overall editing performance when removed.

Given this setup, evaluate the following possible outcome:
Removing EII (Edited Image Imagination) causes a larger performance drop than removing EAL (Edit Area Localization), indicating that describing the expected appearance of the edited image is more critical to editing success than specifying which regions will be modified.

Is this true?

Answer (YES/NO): YES